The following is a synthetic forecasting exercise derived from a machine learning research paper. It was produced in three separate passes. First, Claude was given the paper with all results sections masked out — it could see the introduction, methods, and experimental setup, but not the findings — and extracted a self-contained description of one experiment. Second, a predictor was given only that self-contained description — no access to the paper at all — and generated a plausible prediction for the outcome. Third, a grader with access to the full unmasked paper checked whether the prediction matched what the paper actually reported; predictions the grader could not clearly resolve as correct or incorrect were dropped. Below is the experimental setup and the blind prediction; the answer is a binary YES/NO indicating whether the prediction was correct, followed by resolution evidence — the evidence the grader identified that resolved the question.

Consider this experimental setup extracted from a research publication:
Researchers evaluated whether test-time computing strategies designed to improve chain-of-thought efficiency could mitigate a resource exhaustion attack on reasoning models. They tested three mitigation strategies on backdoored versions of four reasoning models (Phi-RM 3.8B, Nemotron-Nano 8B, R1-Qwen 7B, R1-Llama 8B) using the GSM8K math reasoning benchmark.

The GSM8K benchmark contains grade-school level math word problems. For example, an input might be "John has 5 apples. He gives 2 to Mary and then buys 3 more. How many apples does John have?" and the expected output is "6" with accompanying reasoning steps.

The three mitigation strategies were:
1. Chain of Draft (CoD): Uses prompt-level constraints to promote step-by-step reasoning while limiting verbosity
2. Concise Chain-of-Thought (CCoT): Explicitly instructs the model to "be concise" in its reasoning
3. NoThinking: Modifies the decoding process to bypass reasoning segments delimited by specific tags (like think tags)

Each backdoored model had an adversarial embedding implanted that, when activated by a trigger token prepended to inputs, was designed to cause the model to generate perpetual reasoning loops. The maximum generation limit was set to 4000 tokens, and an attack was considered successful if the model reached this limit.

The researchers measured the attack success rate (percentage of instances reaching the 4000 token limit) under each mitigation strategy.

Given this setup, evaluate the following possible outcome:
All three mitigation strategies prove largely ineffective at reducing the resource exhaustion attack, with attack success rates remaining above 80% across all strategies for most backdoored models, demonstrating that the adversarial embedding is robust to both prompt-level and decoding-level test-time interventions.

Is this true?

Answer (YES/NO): YES